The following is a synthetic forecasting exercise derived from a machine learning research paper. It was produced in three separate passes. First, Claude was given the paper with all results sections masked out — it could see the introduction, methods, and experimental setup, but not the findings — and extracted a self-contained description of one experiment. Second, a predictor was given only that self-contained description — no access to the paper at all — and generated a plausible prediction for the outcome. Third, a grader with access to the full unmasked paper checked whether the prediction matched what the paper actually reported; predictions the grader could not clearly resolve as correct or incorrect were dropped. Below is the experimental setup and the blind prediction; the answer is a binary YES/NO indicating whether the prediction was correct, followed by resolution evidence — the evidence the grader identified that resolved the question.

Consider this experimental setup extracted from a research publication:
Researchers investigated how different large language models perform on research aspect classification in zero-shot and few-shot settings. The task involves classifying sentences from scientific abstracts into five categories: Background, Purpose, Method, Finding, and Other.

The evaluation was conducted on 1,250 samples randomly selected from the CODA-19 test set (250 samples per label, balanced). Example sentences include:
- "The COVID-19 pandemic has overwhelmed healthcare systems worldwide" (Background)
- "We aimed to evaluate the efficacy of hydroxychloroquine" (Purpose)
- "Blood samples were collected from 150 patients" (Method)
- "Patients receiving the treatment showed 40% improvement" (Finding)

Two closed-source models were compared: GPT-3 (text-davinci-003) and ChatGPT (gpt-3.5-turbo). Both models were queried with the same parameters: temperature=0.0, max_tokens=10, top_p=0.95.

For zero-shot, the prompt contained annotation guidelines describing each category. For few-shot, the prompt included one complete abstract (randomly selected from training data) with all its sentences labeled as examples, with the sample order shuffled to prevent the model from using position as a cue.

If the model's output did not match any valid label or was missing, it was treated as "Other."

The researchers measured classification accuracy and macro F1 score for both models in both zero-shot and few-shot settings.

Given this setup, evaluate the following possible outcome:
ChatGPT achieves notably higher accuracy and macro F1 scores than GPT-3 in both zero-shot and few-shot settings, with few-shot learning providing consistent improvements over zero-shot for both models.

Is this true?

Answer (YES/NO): NO